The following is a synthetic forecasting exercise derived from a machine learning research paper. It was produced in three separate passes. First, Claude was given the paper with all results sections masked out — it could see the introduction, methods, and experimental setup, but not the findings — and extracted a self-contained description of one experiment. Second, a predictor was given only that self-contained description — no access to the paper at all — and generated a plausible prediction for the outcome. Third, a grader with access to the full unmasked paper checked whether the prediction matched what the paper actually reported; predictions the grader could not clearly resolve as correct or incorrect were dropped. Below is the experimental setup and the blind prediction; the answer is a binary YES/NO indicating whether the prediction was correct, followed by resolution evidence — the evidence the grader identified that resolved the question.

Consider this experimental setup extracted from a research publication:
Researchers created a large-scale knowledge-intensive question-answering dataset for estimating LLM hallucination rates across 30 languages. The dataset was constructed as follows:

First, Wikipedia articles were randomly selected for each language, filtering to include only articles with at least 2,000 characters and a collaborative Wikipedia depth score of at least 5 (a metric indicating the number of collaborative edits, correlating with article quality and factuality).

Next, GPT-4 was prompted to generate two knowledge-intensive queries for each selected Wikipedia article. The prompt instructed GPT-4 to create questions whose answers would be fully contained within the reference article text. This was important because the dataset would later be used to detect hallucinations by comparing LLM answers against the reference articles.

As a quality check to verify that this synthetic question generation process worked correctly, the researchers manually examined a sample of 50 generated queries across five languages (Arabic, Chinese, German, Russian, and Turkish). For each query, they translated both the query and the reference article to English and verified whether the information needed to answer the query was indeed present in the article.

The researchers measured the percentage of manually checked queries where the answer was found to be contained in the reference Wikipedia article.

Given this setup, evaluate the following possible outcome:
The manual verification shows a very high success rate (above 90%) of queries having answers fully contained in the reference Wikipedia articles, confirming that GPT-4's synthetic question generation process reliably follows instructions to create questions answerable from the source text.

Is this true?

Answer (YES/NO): YES